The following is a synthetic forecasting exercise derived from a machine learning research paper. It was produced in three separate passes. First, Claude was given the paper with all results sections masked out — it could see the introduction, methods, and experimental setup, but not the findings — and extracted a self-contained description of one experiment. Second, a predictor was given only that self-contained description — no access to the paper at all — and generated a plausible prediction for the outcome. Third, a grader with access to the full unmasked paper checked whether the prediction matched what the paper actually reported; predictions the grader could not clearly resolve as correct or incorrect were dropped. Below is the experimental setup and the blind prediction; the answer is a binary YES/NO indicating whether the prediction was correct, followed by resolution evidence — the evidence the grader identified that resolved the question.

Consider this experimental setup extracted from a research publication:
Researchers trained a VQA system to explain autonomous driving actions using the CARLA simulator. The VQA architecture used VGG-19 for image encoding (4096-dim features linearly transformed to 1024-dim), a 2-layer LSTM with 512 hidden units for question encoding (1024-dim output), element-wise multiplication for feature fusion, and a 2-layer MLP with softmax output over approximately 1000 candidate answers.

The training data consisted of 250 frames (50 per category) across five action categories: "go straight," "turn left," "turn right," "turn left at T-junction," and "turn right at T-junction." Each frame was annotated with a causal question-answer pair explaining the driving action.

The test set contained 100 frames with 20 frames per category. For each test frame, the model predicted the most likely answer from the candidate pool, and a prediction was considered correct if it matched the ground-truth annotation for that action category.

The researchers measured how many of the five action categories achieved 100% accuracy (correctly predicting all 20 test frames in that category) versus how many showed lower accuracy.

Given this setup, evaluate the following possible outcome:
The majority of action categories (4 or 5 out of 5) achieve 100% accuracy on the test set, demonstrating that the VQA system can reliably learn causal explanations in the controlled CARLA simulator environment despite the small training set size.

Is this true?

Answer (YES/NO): YES